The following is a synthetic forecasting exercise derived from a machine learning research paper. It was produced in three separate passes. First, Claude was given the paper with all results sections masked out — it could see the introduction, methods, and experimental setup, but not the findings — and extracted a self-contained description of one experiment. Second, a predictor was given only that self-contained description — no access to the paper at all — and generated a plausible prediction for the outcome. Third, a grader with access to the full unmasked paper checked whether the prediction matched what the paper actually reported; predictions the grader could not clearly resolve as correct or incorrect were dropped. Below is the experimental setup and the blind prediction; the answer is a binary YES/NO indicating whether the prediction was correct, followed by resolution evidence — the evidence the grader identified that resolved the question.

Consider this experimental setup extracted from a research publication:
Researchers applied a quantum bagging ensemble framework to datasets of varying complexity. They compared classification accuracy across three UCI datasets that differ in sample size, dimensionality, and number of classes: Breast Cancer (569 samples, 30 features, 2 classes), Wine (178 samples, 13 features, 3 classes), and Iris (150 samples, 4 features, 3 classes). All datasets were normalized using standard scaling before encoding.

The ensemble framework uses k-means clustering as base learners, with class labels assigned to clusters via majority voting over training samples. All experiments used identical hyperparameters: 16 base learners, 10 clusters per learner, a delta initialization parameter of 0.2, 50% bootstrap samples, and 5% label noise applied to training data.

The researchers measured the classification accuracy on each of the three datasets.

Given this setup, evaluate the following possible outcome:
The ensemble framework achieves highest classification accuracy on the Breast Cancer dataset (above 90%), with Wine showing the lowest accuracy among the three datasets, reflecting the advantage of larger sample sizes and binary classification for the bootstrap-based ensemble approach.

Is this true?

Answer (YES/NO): NO